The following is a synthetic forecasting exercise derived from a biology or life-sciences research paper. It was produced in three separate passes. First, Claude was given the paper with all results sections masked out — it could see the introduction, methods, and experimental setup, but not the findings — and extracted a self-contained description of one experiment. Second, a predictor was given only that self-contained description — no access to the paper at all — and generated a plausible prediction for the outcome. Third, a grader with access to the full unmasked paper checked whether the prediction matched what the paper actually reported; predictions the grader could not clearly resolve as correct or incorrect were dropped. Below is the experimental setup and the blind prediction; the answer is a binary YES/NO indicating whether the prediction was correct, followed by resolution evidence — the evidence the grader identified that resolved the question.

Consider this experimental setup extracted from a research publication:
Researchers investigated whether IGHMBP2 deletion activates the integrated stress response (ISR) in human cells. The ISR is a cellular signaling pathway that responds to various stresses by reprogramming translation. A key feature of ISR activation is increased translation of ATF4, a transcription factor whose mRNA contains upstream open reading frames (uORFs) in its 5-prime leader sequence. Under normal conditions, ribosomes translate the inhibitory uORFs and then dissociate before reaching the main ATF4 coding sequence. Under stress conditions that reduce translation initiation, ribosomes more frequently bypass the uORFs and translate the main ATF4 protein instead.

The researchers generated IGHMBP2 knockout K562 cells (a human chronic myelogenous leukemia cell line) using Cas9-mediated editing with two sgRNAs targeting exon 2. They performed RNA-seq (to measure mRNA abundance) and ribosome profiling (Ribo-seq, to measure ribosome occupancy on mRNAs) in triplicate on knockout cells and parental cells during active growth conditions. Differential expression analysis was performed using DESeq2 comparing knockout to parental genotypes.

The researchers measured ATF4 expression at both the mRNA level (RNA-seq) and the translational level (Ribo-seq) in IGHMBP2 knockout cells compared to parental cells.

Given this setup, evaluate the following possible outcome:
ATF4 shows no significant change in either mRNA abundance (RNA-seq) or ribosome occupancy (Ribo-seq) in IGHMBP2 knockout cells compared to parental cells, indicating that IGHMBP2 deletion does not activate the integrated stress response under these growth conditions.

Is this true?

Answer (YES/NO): NO